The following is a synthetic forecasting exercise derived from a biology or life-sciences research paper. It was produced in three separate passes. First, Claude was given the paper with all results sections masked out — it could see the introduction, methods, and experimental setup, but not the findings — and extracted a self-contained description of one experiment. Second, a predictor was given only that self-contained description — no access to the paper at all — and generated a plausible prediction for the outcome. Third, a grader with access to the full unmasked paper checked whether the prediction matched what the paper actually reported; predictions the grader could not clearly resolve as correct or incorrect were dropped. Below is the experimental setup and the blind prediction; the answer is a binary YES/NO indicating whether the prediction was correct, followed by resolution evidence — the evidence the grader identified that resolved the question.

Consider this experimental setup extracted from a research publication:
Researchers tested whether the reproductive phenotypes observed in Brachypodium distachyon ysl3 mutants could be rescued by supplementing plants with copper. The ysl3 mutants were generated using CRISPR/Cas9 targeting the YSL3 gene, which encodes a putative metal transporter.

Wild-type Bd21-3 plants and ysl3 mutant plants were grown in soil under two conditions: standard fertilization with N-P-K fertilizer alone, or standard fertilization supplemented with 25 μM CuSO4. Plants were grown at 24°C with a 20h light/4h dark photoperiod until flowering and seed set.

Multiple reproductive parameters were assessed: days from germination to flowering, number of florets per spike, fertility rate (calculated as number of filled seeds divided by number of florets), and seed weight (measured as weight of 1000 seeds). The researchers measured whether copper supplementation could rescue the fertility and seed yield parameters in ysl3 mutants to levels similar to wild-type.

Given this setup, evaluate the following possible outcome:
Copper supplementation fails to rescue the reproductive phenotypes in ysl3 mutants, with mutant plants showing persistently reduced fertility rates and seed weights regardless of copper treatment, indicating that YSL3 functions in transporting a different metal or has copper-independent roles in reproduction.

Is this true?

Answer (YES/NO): NO